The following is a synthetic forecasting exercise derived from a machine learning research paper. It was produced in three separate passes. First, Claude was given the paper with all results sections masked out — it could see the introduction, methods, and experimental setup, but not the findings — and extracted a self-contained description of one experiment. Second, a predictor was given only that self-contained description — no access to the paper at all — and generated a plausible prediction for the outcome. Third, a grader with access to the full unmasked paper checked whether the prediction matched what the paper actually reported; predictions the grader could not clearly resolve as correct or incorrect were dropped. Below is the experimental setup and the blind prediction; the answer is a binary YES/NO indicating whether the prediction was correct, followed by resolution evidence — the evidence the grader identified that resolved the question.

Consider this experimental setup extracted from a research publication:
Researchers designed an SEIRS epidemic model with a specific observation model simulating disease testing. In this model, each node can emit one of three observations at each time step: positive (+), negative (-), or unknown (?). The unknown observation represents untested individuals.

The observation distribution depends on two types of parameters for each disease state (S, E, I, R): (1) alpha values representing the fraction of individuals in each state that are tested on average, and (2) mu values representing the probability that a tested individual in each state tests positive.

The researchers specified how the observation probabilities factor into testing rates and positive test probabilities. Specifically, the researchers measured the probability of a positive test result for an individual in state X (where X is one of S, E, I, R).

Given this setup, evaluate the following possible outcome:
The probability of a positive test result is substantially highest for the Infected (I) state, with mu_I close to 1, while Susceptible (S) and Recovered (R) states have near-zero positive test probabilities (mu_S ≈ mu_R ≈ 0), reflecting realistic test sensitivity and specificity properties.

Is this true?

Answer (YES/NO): NO